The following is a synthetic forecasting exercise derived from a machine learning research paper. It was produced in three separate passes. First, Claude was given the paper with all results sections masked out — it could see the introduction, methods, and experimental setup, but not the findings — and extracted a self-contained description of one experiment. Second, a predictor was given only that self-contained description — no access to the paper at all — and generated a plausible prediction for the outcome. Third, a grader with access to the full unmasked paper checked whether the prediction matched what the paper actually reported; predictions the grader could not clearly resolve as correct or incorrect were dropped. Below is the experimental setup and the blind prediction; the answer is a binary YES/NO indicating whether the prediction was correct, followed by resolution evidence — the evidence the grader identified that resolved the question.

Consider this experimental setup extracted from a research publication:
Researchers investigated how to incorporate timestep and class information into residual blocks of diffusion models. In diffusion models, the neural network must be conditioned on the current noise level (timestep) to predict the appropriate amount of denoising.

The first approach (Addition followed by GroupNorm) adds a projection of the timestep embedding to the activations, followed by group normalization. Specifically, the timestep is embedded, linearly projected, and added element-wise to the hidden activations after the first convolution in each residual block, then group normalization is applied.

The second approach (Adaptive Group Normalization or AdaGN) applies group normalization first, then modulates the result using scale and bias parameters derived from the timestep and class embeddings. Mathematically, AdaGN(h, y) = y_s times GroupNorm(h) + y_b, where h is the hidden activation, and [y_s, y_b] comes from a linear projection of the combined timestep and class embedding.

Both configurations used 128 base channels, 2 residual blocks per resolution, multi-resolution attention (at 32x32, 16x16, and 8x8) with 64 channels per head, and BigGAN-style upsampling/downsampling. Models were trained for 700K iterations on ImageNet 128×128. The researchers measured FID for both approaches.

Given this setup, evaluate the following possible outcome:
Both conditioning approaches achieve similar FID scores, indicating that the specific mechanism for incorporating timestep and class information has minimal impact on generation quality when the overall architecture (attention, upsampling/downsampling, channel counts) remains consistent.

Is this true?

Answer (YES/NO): NO